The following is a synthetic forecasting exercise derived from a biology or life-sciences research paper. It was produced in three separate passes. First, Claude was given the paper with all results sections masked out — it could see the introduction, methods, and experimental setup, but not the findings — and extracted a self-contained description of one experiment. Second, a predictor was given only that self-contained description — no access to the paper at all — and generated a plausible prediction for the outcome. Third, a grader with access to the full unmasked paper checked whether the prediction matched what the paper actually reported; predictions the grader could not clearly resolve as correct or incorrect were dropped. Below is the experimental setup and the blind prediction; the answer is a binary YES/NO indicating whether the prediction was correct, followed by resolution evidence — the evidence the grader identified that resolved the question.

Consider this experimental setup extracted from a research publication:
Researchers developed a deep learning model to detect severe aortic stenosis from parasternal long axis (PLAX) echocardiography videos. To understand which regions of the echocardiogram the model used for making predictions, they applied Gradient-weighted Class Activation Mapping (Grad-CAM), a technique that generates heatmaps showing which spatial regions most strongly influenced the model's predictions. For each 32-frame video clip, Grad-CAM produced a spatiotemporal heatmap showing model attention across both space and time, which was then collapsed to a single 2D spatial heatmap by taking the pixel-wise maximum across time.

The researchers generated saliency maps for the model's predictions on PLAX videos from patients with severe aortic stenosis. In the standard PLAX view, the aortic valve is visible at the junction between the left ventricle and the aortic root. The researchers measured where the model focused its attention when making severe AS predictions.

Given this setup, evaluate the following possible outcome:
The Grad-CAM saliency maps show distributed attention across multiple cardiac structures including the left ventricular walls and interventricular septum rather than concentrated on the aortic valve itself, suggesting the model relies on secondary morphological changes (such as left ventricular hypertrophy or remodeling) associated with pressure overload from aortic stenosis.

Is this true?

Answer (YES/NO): NO